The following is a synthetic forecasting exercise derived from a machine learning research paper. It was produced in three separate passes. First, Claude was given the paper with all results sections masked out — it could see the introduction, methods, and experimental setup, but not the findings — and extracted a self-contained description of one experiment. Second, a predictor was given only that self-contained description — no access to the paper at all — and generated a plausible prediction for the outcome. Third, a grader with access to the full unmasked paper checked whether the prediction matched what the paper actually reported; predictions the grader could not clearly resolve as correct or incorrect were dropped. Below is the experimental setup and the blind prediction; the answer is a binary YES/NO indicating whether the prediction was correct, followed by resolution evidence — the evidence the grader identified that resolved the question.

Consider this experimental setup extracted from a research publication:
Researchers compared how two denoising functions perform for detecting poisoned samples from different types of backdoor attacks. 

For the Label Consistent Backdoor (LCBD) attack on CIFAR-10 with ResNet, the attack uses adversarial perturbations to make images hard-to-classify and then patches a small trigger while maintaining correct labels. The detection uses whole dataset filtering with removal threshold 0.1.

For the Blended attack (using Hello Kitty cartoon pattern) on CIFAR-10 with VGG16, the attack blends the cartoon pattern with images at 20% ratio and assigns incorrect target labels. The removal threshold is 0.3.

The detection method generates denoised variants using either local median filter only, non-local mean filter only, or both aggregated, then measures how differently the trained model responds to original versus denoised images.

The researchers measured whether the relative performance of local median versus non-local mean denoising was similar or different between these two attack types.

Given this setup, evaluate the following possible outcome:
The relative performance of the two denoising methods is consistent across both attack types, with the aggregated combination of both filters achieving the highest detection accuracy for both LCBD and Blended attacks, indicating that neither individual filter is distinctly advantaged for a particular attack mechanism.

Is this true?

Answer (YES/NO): NO